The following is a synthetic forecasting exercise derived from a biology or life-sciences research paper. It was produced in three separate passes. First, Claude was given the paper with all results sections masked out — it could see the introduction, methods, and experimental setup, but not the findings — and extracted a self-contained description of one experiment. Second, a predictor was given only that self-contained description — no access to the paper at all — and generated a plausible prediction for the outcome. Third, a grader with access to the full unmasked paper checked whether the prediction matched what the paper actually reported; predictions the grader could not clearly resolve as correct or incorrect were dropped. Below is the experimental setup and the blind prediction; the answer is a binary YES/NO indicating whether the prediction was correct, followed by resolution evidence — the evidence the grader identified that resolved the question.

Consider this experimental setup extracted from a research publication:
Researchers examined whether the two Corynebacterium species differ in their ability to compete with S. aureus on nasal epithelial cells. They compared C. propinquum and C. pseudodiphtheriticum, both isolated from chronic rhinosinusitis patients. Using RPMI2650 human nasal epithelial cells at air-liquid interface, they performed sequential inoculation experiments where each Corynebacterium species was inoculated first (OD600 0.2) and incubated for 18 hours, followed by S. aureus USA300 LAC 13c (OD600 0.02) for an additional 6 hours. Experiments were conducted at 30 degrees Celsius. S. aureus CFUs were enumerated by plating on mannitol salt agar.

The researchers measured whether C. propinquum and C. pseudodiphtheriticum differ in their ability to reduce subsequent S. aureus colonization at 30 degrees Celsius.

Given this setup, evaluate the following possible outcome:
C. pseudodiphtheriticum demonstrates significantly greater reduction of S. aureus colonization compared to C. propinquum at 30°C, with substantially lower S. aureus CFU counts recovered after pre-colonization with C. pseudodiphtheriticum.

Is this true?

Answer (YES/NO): NO